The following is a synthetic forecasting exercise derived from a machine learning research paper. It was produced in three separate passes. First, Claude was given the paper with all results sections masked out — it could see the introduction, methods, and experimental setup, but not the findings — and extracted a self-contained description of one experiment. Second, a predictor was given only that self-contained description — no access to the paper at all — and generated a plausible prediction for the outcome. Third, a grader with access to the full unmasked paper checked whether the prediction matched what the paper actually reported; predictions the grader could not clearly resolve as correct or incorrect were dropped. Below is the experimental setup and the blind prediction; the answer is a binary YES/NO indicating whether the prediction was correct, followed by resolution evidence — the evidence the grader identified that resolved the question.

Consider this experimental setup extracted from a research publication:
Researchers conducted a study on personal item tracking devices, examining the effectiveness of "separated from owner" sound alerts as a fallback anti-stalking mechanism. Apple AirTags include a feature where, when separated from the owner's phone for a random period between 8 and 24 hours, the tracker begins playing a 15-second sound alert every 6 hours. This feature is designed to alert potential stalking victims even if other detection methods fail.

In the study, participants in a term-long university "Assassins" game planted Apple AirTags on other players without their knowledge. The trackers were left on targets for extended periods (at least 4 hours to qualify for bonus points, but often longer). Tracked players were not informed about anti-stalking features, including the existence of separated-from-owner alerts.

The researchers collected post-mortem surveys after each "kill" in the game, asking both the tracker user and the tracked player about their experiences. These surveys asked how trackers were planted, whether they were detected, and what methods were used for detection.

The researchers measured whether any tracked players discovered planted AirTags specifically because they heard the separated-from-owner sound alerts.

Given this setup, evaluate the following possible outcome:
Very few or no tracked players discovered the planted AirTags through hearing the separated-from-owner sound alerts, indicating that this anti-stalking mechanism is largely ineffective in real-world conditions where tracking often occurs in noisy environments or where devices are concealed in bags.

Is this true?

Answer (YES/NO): YES